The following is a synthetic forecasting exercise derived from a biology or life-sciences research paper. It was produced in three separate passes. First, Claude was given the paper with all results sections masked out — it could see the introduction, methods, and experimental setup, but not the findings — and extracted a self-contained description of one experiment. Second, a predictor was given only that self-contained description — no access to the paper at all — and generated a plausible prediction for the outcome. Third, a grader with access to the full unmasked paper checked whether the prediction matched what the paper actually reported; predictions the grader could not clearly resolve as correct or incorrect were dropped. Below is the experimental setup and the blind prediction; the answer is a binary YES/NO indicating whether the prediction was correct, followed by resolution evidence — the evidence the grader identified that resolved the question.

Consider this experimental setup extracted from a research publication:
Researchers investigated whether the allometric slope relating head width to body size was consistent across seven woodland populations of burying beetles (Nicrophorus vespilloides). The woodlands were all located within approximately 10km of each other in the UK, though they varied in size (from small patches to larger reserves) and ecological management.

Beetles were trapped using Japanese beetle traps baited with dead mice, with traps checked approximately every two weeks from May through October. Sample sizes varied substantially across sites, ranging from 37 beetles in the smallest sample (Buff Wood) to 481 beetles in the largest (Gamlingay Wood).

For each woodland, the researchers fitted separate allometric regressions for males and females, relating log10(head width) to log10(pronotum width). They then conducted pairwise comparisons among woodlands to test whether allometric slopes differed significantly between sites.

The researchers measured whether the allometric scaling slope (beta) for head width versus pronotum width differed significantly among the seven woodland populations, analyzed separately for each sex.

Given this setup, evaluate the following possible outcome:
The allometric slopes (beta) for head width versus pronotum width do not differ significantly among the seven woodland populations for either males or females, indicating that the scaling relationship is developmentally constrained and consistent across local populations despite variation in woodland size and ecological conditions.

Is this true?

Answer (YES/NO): NO